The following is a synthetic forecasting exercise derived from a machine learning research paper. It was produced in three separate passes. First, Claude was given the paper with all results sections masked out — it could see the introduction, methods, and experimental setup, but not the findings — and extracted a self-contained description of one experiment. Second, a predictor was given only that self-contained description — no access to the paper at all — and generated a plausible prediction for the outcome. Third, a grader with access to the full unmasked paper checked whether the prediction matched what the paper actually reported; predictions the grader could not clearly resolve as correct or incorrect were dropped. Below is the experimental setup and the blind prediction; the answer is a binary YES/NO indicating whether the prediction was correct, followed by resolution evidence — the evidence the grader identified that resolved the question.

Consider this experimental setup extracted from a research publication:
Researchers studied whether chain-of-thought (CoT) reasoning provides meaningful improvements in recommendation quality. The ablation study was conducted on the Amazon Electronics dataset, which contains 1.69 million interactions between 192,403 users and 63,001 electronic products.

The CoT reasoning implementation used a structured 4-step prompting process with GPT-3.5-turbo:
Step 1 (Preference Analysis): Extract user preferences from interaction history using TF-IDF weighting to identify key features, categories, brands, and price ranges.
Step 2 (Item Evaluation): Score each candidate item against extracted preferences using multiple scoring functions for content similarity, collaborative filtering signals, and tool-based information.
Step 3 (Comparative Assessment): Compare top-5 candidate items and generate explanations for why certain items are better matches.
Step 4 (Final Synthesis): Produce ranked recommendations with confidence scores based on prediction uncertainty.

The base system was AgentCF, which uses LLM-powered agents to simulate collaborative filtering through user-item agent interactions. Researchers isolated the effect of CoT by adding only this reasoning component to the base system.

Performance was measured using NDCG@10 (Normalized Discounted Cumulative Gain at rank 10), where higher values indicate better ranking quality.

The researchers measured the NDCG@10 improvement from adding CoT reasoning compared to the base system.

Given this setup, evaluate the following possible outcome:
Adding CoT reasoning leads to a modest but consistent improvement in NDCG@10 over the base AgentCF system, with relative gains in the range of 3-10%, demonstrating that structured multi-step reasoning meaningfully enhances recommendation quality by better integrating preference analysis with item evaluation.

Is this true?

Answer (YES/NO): NO